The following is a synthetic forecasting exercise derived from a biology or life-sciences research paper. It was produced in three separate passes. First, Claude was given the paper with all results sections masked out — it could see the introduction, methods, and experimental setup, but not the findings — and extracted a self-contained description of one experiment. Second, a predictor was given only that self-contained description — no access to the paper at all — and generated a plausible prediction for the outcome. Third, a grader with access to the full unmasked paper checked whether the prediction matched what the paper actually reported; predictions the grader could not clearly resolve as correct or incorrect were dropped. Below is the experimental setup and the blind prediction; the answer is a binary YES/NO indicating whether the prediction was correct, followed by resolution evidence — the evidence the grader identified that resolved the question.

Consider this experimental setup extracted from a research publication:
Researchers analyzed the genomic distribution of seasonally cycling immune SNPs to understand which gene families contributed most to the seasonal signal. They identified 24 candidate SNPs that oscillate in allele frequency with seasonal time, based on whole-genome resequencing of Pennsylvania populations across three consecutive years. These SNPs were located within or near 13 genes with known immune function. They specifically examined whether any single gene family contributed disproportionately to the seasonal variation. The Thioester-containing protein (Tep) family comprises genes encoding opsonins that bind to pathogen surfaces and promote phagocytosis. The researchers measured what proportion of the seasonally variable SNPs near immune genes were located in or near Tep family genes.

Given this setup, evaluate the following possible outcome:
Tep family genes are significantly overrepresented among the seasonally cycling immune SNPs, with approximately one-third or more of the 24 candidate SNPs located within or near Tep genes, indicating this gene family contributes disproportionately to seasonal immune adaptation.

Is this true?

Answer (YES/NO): YES